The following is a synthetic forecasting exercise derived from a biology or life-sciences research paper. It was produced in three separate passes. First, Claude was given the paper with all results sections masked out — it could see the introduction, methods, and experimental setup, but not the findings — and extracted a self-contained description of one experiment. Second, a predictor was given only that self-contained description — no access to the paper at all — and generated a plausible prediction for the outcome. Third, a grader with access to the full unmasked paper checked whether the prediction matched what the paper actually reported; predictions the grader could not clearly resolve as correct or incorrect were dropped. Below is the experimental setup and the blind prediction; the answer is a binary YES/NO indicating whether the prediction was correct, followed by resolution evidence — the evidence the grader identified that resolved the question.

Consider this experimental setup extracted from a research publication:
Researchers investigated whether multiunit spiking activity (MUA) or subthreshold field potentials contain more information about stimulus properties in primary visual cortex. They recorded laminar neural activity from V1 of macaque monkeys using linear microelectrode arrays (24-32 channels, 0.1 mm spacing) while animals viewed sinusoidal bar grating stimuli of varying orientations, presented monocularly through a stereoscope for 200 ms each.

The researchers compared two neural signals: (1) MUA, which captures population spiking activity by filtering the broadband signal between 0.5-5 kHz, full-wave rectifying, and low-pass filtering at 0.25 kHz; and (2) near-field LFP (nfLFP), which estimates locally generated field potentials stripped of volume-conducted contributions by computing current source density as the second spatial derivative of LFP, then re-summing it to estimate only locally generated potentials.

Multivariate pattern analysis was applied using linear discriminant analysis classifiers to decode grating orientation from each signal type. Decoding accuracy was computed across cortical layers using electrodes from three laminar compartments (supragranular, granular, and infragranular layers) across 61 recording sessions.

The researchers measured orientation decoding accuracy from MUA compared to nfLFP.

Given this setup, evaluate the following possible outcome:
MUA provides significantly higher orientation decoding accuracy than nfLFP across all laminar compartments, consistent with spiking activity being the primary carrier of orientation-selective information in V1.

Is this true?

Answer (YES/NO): NO